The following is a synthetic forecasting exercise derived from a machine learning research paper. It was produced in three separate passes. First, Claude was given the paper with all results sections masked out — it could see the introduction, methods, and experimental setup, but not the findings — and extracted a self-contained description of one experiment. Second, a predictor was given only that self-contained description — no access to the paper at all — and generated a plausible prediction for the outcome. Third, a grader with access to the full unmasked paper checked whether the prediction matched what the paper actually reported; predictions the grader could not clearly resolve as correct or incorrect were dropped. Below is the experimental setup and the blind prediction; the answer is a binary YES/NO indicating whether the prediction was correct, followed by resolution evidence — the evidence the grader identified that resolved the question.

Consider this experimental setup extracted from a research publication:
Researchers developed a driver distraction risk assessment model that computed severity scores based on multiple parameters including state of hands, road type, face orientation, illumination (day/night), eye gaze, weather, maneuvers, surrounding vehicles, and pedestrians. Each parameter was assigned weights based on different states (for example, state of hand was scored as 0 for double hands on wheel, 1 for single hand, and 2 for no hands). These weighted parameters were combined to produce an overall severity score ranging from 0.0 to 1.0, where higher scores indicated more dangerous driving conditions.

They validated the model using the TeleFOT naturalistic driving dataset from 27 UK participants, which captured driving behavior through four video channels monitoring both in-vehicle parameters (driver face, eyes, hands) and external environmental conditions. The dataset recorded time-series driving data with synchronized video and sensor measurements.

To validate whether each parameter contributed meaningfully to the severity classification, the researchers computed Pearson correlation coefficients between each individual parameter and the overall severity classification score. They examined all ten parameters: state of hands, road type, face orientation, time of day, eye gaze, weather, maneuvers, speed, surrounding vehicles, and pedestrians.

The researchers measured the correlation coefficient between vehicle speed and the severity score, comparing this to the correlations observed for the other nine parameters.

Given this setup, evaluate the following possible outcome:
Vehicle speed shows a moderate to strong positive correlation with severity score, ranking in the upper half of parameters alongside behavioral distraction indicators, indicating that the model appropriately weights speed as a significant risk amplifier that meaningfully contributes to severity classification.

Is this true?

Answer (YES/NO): NO